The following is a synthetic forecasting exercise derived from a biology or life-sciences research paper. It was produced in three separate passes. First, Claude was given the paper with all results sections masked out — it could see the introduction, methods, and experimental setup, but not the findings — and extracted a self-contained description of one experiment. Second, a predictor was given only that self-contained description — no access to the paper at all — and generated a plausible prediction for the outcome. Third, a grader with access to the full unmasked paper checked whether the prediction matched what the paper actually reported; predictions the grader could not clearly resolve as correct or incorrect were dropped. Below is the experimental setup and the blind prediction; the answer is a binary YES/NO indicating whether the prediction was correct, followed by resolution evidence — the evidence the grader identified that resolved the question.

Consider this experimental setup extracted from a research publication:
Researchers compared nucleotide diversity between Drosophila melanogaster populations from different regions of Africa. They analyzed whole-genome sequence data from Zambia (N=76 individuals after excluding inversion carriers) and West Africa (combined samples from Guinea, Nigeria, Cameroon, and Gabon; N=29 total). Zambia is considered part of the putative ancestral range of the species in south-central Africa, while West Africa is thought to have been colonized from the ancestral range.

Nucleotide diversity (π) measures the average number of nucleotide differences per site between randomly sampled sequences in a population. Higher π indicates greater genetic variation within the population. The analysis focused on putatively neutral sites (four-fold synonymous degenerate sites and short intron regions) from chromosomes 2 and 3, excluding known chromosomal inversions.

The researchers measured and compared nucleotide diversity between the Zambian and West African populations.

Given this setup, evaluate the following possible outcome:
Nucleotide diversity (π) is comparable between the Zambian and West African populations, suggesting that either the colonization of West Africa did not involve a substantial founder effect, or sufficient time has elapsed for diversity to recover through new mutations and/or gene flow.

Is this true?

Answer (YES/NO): NO